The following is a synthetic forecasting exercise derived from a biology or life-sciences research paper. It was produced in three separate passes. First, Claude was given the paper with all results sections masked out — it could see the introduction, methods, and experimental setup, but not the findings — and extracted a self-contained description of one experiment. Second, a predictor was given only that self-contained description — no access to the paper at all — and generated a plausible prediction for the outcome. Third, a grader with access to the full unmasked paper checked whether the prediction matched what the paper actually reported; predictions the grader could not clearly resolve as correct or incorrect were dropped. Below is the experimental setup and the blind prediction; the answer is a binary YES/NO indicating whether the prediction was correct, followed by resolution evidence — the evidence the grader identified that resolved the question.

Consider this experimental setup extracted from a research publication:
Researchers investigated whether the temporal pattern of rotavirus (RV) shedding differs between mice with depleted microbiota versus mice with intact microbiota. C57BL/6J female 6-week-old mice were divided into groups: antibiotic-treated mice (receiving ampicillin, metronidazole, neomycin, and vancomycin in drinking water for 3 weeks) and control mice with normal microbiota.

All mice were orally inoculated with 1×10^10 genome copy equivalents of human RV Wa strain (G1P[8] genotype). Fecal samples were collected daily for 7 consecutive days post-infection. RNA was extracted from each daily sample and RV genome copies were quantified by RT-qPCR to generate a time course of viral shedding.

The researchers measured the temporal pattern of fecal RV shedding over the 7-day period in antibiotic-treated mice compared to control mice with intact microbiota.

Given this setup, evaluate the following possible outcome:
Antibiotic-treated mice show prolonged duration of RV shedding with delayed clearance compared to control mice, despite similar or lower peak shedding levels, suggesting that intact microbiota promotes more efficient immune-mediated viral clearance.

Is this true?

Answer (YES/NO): NO